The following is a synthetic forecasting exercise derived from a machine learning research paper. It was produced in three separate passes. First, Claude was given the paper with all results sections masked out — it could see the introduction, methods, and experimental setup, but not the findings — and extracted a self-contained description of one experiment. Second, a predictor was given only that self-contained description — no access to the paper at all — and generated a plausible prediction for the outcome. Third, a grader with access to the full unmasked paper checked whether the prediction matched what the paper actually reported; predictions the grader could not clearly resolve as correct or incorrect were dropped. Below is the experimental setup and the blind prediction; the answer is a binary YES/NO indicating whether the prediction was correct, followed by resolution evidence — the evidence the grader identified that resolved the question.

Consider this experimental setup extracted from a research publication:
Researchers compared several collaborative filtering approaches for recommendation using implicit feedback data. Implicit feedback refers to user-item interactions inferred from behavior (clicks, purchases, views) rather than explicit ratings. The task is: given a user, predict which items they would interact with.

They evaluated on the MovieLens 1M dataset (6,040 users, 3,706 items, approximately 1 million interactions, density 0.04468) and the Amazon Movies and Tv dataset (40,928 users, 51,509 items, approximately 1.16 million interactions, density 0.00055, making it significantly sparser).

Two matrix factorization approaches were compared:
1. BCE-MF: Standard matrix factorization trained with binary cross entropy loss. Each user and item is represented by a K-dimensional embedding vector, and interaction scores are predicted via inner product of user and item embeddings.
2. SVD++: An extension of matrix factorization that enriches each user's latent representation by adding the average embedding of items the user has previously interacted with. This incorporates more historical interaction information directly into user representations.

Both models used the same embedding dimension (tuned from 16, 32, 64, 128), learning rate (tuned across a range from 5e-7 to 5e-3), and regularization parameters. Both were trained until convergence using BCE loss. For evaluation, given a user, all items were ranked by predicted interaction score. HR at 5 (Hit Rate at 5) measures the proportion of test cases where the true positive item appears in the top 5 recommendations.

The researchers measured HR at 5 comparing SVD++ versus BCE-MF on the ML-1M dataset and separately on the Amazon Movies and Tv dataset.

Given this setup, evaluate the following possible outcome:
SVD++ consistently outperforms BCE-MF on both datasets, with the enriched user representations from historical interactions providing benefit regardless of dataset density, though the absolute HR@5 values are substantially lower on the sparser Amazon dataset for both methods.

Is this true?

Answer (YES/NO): NO